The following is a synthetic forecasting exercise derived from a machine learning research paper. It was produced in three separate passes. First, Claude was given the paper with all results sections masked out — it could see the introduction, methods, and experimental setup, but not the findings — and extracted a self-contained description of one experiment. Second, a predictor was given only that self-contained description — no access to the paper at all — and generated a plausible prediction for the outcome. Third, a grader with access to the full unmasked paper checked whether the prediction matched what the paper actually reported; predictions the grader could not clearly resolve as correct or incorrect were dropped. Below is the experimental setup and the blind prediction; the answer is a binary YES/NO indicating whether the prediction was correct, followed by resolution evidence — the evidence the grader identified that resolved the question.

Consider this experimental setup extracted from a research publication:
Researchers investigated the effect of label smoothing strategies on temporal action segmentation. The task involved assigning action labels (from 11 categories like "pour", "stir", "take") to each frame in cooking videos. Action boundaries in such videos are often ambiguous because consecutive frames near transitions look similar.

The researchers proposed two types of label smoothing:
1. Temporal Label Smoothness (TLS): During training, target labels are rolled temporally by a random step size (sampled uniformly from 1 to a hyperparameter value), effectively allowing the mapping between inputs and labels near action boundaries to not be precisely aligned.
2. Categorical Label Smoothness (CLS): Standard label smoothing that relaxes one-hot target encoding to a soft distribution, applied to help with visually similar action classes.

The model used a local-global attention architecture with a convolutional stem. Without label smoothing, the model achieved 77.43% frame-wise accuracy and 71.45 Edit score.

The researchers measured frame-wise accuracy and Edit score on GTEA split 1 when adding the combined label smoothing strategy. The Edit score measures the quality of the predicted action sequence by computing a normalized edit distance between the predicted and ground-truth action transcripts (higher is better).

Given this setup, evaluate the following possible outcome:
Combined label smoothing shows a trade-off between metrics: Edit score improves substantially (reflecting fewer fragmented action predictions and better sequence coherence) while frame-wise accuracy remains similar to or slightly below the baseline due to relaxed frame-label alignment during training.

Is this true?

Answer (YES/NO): NO